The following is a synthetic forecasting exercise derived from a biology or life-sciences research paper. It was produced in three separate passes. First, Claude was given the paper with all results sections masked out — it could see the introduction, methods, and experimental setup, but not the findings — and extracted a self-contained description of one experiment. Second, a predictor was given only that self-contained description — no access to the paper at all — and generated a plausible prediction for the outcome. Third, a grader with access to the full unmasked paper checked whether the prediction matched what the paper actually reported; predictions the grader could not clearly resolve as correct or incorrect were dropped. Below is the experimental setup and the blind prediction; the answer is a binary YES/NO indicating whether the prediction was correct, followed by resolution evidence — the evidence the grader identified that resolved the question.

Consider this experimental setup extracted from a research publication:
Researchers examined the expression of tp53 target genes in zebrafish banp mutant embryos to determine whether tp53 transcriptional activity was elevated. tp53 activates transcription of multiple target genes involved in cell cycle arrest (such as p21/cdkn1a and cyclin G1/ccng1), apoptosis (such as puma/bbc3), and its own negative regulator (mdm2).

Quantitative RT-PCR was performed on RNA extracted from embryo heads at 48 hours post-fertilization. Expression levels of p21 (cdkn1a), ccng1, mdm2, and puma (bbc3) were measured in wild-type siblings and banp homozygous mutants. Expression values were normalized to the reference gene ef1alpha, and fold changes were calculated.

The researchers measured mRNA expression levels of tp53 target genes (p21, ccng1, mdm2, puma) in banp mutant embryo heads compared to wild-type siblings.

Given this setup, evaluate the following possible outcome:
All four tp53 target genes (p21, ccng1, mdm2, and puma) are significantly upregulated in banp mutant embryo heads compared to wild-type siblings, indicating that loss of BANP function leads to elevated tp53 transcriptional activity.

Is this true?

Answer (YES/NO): YES